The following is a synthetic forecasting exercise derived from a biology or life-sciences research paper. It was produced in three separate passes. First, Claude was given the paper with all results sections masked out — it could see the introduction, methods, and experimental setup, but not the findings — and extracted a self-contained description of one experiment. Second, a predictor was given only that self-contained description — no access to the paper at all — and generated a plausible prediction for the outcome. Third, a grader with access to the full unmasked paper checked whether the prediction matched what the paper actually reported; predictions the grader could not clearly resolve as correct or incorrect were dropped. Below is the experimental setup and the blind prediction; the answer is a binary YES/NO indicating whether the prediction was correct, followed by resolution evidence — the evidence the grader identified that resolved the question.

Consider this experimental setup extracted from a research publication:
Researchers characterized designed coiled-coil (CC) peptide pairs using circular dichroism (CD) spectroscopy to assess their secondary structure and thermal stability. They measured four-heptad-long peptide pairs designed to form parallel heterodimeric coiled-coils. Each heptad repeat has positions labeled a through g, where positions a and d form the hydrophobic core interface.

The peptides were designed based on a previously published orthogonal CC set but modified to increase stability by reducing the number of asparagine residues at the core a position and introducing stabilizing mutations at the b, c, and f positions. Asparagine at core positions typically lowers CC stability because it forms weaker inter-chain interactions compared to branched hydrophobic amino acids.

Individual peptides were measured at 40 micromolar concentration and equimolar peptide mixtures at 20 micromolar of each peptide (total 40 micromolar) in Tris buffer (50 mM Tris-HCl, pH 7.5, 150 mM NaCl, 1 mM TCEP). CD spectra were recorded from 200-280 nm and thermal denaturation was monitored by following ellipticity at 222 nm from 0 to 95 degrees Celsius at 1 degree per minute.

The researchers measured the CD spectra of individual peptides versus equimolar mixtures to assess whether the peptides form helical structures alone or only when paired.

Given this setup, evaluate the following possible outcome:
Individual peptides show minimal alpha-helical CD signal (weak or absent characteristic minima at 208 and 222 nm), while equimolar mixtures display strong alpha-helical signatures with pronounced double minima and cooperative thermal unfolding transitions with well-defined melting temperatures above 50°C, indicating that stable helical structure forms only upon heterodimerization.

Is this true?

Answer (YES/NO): NO